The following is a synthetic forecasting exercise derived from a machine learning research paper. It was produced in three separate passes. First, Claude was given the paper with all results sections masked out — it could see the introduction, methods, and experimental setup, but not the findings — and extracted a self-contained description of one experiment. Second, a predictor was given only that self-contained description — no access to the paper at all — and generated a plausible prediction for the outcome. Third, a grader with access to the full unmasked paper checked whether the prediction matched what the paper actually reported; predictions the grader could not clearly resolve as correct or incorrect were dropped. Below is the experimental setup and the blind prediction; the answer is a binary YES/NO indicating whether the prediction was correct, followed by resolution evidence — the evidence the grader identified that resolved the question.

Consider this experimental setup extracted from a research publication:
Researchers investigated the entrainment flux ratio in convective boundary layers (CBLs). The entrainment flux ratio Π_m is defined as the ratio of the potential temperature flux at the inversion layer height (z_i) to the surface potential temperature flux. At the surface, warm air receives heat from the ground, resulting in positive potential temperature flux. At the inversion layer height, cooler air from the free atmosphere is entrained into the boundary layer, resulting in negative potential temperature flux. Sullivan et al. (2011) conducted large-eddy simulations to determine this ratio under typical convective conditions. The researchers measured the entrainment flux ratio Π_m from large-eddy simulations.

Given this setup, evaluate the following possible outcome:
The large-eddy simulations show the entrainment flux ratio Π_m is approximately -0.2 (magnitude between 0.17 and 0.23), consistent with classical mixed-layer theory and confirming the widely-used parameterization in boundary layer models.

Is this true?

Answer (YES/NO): YES